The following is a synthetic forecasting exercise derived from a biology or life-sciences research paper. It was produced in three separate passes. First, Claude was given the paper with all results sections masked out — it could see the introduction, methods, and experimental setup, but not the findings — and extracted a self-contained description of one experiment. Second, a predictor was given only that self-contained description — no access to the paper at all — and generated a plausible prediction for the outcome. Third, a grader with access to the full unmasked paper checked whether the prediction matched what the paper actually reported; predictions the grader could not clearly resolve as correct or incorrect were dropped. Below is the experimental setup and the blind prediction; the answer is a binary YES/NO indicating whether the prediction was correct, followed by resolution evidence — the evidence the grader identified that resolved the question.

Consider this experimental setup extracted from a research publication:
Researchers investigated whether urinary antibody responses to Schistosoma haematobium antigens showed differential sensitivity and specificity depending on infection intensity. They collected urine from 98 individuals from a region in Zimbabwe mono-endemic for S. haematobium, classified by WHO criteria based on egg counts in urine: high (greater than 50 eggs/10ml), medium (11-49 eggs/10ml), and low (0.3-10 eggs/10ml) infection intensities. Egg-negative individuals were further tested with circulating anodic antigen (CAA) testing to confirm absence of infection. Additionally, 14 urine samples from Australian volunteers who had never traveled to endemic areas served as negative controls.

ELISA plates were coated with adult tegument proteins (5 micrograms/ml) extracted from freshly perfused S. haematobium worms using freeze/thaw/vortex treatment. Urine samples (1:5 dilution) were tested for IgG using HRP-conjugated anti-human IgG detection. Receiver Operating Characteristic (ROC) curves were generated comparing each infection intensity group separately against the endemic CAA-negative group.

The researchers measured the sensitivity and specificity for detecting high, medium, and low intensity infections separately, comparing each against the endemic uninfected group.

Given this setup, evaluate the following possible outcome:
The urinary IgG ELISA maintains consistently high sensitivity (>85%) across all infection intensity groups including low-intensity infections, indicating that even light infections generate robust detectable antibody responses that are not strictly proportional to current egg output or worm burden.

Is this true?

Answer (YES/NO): NO